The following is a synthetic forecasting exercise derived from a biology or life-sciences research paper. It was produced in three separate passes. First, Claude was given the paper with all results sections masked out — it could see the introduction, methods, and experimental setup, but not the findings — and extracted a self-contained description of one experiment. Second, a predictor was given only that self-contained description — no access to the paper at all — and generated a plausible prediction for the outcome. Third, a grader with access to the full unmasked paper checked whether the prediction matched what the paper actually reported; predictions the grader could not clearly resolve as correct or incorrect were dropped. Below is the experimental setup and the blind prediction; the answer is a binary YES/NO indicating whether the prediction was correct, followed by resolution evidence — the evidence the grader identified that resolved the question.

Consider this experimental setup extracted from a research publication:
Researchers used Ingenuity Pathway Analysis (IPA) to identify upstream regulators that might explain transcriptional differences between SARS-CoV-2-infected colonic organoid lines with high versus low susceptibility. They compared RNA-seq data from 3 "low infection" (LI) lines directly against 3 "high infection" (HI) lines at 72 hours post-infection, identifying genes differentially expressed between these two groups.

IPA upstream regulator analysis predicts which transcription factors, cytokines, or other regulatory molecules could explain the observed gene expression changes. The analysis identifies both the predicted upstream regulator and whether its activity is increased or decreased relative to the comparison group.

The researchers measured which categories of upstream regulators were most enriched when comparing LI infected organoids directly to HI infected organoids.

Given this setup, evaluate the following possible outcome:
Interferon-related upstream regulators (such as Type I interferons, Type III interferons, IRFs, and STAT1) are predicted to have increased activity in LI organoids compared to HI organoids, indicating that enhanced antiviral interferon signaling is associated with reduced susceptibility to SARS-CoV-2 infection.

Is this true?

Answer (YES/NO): NO